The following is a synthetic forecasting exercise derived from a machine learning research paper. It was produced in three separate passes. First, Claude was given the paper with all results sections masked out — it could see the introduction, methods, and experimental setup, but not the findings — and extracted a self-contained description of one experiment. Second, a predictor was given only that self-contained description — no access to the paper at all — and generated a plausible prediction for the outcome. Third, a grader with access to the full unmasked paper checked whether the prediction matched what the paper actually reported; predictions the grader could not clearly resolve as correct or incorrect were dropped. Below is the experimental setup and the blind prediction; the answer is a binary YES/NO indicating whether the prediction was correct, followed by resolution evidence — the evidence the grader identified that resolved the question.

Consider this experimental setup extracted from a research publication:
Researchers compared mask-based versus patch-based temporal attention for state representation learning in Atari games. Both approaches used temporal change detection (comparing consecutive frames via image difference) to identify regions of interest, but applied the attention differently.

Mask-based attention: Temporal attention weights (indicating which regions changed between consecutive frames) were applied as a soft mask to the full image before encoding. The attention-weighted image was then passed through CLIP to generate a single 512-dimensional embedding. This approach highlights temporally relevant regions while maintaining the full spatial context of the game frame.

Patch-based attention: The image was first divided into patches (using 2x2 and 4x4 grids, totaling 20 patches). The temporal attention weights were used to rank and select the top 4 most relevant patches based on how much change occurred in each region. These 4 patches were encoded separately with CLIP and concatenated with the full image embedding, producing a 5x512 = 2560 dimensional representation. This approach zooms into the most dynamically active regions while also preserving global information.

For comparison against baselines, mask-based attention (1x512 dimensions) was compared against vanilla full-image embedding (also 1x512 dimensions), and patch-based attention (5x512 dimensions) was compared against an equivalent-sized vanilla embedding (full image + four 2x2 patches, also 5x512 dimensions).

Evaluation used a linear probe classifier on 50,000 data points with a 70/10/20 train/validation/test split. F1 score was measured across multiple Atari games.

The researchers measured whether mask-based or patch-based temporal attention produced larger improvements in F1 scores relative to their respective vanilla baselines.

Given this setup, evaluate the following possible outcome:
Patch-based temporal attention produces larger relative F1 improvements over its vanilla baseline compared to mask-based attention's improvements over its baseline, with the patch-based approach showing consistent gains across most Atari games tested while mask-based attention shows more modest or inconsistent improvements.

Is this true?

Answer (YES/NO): NO